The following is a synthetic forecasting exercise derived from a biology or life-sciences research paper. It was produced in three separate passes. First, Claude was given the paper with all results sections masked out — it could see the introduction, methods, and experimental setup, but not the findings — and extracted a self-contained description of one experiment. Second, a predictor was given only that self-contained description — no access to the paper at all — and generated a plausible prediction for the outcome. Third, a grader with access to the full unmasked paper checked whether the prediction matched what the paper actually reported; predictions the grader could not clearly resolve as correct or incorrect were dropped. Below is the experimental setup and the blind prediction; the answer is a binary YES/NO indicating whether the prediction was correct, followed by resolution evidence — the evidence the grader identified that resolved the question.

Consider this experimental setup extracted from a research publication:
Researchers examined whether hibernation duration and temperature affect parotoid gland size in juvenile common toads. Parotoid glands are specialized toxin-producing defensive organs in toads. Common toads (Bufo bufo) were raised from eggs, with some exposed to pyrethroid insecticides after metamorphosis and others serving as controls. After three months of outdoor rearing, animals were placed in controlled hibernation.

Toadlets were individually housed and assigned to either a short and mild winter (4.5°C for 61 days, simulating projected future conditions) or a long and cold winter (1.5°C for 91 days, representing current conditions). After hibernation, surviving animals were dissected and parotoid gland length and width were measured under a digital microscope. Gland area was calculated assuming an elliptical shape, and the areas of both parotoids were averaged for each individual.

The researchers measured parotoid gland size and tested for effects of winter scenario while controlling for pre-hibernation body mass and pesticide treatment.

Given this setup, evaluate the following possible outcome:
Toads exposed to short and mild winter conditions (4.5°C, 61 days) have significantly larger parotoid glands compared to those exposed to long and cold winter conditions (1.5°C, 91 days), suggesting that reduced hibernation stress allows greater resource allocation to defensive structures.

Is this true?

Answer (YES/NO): NO